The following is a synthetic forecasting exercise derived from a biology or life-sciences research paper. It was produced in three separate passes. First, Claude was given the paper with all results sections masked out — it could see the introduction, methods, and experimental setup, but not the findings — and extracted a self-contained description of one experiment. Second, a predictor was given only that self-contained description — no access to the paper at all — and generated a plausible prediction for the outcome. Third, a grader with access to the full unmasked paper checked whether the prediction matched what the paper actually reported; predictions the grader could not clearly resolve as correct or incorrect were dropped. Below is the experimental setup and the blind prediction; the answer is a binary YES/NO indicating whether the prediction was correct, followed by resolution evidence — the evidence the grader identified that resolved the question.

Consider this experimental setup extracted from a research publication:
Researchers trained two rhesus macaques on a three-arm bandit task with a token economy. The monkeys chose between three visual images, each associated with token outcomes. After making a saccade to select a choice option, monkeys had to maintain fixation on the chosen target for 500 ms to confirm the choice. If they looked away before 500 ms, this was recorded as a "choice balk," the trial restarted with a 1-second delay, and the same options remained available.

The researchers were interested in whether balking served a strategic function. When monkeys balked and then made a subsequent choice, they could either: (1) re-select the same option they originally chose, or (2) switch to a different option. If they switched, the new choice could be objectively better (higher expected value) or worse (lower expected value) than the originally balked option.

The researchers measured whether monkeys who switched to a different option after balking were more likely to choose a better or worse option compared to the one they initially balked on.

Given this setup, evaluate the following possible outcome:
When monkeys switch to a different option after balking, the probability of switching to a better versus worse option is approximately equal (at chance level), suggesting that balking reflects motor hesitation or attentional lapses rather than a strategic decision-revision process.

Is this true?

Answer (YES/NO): NO